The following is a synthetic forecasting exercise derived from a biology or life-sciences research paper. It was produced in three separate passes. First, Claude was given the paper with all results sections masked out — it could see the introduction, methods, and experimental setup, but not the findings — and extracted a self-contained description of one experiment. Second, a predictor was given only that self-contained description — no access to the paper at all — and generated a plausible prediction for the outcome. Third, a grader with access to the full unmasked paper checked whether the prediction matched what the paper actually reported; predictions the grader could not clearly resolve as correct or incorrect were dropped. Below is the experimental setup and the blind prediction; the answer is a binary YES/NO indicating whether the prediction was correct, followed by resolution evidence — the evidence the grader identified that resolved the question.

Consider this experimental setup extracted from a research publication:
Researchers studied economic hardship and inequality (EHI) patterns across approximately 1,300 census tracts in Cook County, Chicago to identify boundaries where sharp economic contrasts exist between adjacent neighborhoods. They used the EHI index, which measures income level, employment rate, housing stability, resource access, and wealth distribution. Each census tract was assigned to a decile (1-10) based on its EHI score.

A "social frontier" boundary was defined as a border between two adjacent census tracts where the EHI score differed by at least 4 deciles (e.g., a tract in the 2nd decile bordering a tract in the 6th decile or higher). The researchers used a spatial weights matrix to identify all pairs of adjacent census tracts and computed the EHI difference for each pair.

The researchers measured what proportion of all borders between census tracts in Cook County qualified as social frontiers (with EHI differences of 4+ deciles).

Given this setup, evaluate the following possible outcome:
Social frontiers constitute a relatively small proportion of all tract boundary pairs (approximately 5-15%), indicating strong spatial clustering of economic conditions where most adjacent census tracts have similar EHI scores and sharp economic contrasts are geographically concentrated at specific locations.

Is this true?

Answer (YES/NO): YES